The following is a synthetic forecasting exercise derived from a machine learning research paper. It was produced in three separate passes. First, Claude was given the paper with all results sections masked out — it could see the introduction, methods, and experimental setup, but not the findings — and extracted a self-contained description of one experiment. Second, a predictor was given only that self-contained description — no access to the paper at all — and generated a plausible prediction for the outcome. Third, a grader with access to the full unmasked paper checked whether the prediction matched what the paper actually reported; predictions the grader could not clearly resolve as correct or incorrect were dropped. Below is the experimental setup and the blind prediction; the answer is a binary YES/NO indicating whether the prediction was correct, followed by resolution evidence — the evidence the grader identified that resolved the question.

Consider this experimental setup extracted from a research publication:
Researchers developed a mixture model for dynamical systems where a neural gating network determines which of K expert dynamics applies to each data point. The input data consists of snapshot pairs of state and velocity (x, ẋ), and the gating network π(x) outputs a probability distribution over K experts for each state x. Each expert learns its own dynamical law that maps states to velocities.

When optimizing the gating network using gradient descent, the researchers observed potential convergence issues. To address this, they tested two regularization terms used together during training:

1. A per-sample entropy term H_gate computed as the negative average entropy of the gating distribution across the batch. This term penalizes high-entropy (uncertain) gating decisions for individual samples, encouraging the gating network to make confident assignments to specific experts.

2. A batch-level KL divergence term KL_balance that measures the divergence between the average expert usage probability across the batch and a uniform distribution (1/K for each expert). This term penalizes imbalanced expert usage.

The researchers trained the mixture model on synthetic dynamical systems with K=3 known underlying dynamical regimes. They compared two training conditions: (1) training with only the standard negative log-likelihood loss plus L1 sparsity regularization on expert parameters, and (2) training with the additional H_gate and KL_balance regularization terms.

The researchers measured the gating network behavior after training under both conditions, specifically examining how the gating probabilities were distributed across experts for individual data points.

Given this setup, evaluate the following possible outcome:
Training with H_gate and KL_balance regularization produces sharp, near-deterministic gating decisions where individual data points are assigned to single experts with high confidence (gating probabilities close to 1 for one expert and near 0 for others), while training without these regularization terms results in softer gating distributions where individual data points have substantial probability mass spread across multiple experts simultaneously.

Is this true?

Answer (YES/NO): YES